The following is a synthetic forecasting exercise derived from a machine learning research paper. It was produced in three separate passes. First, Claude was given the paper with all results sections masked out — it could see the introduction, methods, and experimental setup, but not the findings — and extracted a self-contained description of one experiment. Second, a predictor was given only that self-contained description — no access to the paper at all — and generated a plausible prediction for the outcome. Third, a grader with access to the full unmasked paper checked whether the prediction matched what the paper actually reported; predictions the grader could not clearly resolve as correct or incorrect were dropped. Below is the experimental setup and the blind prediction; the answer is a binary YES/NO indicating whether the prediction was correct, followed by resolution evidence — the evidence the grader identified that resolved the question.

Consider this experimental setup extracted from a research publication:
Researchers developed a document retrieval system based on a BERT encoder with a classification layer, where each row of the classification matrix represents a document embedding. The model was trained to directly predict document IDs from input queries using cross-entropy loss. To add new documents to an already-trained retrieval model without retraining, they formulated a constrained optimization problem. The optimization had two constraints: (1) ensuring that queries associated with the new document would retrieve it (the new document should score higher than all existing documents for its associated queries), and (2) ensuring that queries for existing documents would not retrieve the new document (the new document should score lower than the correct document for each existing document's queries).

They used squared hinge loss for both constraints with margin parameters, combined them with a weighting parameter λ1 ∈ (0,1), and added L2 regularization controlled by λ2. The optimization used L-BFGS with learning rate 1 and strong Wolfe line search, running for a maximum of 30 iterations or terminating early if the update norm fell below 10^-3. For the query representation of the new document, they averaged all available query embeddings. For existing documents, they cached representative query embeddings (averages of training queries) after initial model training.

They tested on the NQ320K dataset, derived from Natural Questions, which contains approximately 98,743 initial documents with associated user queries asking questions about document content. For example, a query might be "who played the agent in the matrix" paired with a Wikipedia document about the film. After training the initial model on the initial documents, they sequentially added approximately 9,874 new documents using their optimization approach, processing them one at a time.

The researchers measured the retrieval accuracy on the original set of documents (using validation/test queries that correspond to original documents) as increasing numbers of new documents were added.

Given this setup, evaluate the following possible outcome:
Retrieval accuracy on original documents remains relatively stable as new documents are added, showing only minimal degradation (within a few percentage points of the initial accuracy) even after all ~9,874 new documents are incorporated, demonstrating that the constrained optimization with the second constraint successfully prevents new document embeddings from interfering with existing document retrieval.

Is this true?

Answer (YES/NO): YES